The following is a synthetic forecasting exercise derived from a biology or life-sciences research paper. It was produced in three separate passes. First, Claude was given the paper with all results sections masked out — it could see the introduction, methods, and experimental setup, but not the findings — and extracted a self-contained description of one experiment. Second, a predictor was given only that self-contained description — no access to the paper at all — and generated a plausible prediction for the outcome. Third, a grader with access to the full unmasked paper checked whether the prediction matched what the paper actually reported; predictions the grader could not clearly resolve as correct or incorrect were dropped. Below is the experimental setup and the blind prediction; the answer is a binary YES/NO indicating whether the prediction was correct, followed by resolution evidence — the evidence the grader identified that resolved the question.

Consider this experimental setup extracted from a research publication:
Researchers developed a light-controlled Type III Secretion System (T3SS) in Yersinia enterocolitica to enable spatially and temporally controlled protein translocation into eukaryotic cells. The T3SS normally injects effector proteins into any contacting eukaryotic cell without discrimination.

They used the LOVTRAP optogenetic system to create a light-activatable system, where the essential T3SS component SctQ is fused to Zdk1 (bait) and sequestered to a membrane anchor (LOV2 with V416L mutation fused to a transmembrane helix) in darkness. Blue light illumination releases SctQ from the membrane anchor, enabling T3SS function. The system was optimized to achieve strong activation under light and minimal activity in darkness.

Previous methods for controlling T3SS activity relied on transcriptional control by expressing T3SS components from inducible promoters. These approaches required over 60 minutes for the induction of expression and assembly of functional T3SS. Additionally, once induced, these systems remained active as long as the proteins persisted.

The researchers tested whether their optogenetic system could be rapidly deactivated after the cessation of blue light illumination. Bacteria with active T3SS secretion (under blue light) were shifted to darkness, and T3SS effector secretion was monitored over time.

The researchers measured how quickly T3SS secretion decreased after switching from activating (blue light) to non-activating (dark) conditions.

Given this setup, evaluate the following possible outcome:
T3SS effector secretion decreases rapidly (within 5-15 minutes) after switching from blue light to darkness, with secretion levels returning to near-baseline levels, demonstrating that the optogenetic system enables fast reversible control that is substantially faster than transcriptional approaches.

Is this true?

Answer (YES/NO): NO